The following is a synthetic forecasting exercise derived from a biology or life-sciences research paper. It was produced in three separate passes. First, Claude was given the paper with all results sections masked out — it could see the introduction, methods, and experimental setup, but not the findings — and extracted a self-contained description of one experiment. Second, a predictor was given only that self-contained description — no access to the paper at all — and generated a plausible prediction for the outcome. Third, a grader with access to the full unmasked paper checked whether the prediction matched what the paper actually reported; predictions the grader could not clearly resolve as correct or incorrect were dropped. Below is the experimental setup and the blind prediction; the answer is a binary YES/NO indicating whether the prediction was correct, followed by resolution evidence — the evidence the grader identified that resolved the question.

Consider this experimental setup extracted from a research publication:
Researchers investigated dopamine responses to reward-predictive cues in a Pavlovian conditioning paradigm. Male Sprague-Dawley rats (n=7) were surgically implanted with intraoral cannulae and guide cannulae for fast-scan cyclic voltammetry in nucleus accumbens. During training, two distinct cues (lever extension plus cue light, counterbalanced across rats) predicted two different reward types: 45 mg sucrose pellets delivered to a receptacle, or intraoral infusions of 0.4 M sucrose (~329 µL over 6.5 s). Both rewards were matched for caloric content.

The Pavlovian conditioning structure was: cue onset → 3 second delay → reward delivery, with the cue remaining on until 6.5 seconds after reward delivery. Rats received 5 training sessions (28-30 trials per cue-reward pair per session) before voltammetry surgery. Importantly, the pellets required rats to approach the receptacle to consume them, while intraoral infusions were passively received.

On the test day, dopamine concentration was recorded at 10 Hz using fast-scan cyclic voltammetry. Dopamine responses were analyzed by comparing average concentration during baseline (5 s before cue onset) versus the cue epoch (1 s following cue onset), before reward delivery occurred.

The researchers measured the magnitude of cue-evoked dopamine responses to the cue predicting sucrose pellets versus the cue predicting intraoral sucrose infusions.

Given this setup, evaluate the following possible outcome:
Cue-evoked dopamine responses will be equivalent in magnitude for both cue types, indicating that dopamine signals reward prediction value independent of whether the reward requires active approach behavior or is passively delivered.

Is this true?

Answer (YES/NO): NO